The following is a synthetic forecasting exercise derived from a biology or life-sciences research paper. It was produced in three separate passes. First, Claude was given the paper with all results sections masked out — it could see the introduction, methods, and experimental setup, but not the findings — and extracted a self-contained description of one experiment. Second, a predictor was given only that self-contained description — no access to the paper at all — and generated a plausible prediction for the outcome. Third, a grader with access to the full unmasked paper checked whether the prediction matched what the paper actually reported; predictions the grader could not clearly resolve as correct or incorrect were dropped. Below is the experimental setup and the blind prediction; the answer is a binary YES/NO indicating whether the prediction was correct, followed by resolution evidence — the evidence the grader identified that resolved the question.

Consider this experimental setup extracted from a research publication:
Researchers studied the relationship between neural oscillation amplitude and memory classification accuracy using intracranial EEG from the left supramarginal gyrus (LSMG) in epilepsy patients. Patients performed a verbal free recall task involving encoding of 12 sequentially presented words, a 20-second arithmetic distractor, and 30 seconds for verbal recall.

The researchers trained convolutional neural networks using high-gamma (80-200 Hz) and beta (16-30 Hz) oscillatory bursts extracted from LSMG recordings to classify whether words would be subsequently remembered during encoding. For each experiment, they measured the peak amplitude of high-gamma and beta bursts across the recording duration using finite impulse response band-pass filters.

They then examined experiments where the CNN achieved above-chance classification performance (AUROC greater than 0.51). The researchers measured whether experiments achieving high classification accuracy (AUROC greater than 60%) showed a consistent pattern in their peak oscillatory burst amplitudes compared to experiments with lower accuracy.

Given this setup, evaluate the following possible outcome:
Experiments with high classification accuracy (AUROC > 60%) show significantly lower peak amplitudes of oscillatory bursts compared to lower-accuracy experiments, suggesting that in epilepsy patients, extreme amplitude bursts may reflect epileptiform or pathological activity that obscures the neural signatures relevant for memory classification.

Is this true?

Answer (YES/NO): NO